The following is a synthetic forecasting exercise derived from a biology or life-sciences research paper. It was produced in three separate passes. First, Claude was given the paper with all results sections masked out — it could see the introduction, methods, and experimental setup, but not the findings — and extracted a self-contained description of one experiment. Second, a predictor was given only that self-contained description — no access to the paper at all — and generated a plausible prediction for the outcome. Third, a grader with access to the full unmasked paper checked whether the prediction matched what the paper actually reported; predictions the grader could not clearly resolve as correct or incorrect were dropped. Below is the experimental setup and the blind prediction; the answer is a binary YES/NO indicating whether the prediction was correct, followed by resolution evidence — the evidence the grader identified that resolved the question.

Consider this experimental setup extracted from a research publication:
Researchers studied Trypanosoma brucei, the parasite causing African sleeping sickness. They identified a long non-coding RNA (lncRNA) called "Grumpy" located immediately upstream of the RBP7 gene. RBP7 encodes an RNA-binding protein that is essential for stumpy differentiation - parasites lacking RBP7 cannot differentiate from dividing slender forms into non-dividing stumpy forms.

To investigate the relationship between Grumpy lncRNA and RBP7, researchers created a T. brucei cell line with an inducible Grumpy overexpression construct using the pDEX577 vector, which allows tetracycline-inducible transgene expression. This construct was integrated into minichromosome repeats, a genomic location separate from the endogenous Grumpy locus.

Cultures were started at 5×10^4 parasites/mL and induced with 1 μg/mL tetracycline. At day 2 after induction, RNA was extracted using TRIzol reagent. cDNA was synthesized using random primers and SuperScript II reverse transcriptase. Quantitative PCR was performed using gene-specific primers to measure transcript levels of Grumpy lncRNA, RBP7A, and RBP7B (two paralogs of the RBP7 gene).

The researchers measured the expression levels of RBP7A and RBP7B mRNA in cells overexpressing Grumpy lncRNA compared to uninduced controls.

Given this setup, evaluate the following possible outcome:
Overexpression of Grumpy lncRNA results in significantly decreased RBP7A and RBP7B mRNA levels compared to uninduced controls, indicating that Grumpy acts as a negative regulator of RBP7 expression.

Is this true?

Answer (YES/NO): NO